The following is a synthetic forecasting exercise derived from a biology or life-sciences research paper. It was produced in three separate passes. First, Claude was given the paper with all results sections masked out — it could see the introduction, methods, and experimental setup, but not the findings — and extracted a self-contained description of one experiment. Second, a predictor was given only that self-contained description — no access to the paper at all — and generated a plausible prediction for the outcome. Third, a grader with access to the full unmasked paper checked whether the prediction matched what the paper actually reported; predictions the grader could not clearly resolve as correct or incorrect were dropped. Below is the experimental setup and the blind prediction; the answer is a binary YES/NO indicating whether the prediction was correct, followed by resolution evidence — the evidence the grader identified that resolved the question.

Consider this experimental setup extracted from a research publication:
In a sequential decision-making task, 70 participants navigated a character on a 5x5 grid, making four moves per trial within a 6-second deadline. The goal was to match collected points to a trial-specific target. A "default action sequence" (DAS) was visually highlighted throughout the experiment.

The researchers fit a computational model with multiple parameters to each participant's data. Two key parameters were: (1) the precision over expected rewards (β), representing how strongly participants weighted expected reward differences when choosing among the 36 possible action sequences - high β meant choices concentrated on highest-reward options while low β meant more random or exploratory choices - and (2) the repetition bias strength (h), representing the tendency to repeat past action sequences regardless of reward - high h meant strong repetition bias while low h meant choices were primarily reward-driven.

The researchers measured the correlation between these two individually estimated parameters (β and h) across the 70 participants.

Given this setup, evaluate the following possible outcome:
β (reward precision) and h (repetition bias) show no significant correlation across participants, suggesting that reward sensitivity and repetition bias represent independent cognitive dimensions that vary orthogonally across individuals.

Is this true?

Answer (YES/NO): NO